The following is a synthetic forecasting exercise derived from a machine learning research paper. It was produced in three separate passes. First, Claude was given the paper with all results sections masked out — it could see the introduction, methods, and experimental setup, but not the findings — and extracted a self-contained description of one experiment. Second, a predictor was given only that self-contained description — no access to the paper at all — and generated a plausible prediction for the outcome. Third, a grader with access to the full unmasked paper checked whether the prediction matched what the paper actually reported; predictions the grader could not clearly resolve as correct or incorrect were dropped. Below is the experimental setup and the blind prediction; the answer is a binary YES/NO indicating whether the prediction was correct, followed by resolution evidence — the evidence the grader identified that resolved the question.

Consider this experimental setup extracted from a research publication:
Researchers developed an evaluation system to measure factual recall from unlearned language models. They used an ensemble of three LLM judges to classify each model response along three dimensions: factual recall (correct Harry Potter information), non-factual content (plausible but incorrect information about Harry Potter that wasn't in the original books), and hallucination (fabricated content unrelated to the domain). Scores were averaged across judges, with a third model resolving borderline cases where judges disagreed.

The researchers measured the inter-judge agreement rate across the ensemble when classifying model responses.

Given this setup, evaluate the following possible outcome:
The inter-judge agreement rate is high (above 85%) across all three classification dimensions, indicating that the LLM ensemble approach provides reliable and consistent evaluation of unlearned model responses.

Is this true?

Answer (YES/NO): YES